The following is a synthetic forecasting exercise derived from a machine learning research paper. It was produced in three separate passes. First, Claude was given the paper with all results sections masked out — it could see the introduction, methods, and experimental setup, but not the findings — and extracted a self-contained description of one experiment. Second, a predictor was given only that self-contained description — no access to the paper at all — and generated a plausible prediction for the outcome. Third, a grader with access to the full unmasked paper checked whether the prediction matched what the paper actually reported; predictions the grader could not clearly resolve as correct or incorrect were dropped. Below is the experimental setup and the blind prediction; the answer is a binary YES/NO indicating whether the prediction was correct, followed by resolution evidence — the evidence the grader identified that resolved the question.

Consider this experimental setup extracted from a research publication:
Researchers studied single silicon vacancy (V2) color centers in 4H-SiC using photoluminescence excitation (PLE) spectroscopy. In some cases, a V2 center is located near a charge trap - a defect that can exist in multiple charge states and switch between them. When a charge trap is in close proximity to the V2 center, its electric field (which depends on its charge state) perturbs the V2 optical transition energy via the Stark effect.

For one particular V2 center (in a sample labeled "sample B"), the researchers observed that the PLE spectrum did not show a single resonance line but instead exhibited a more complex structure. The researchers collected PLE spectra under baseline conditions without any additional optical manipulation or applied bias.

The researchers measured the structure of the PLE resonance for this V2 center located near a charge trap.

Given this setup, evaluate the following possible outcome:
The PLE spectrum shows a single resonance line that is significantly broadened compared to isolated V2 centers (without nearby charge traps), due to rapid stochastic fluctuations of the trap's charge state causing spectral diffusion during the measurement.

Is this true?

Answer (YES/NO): NO